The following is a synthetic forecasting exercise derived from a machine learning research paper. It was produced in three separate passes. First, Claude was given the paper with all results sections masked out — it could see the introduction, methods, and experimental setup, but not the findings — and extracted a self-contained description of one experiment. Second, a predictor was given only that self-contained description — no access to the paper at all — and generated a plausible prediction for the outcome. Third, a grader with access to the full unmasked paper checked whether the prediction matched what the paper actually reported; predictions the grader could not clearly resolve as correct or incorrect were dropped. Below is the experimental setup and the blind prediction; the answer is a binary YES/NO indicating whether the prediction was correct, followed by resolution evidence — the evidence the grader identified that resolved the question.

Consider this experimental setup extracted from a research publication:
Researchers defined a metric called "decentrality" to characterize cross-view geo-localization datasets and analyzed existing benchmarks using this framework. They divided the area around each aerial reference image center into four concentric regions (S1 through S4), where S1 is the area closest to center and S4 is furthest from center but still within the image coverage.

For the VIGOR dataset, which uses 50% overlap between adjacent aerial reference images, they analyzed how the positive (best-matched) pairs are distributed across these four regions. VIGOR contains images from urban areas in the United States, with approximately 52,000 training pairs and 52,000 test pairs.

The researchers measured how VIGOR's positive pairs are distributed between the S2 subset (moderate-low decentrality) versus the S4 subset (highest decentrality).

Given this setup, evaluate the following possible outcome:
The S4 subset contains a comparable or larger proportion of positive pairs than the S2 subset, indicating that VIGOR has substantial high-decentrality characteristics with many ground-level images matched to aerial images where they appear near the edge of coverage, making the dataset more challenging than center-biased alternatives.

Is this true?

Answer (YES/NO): NO